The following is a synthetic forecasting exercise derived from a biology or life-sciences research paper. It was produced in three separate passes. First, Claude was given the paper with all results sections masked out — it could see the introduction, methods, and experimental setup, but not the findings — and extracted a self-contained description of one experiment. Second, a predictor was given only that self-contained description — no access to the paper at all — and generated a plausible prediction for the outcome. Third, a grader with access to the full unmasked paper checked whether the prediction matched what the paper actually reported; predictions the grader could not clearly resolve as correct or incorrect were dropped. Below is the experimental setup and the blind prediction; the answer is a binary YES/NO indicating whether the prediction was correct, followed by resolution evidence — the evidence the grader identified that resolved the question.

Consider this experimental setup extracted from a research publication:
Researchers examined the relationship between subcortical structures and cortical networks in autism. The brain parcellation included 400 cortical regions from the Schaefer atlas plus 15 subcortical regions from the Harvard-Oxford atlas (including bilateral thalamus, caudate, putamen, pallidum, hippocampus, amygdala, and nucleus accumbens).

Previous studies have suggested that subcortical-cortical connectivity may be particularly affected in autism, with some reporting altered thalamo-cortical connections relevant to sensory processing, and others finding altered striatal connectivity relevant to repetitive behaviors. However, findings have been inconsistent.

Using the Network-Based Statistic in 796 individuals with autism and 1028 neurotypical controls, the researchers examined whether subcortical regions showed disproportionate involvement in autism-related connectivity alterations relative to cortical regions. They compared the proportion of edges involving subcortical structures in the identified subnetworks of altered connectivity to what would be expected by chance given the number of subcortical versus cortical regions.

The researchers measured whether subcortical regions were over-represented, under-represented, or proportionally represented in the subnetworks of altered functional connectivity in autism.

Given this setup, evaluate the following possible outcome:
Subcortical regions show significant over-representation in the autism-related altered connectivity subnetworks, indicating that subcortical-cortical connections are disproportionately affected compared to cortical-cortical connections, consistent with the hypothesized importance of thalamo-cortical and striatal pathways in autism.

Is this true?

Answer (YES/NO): YES